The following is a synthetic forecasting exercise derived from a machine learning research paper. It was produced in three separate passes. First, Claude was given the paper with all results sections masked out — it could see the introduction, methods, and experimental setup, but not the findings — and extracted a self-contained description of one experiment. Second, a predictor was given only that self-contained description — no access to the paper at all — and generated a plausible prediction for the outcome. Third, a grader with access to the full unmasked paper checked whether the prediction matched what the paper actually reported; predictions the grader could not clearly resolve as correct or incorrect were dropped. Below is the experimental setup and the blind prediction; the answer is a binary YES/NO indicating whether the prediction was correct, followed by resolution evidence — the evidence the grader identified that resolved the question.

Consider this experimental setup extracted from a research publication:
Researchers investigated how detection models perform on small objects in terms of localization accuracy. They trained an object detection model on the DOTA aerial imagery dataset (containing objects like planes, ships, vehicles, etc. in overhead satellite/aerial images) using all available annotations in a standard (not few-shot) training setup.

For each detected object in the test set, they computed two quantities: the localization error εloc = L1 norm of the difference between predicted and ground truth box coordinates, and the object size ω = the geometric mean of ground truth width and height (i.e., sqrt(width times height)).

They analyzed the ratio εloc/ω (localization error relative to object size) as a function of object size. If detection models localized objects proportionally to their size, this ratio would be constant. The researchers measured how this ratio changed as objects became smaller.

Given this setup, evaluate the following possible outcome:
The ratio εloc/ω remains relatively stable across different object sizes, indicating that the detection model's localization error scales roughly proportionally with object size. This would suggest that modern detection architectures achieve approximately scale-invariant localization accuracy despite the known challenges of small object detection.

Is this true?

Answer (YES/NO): NO